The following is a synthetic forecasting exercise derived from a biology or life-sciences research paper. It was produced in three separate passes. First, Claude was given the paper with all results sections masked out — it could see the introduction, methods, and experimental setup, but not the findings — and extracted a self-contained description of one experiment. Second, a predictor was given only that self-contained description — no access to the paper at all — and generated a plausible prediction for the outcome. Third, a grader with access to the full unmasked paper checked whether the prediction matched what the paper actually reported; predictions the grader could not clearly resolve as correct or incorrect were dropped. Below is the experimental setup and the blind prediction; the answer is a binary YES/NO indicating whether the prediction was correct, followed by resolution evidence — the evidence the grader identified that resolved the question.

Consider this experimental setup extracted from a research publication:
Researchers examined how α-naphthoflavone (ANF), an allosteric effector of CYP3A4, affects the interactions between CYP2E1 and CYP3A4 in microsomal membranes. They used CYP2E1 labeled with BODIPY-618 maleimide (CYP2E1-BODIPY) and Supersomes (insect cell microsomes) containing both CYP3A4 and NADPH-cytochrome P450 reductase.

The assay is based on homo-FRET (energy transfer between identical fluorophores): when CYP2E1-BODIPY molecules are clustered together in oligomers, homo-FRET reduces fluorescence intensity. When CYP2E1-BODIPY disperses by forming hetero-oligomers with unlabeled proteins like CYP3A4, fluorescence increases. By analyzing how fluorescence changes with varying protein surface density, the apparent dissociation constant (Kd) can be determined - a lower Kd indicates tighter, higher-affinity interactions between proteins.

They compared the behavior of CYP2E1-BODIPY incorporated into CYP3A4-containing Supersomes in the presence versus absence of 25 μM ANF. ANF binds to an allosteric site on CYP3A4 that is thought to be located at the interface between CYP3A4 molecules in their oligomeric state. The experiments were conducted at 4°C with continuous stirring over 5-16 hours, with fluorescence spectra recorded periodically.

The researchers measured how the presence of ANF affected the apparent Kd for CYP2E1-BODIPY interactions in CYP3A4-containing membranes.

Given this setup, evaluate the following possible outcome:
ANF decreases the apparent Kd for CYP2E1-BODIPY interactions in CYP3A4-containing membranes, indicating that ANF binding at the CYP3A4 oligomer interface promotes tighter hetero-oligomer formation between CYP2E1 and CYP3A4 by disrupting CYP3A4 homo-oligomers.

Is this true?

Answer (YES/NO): NO